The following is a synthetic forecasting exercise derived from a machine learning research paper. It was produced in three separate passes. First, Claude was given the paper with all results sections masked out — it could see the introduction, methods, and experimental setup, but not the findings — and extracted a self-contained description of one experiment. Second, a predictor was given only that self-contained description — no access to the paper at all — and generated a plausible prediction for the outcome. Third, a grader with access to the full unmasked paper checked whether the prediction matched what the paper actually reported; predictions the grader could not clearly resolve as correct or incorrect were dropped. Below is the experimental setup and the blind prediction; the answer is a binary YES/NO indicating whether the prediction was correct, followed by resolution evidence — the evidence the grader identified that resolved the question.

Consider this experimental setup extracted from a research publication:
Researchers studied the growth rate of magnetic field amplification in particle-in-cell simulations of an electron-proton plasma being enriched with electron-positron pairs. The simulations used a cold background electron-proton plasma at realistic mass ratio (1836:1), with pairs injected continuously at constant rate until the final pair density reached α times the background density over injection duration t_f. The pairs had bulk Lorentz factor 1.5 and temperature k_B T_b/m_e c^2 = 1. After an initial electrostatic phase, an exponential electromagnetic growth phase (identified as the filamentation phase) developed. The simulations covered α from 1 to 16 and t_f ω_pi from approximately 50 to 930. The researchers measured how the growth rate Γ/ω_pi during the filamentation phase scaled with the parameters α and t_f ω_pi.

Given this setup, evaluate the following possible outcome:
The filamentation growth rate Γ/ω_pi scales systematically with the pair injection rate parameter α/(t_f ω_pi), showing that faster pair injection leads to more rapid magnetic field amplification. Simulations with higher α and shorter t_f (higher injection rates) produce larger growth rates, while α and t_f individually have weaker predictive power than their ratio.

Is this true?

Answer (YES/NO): YES